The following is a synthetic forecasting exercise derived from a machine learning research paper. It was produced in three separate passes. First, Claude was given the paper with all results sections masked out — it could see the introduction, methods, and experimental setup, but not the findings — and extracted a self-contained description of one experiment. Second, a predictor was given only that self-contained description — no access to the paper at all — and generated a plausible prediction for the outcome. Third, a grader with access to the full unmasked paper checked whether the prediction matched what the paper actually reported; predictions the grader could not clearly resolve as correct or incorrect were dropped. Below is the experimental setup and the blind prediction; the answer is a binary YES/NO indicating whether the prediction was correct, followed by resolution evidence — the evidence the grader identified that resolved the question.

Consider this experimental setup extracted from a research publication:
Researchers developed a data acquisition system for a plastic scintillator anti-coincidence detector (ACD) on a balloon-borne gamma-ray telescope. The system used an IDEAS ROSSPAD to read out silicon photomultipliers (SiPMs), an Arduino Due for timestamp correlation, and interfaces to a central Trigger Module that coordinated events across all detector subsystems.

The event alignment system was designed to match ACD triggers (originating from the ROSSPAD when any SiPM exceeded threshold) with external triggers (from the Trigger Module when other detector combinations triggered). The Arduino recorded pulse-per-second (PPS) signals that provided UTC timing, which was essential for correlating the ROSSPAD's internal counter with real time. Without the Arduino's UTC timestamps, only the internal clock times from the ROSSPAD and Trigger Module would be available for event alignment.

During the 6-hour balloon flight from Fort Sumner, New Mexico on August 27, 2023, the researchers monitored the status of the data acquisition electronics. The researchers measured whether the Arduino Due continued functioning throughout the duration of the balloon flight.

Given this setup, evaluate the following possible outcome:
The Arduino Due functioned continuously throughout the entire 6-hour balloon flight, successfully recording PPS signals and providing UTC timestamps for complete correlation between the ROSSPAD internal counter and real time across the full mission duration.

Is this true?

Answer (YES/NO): NO